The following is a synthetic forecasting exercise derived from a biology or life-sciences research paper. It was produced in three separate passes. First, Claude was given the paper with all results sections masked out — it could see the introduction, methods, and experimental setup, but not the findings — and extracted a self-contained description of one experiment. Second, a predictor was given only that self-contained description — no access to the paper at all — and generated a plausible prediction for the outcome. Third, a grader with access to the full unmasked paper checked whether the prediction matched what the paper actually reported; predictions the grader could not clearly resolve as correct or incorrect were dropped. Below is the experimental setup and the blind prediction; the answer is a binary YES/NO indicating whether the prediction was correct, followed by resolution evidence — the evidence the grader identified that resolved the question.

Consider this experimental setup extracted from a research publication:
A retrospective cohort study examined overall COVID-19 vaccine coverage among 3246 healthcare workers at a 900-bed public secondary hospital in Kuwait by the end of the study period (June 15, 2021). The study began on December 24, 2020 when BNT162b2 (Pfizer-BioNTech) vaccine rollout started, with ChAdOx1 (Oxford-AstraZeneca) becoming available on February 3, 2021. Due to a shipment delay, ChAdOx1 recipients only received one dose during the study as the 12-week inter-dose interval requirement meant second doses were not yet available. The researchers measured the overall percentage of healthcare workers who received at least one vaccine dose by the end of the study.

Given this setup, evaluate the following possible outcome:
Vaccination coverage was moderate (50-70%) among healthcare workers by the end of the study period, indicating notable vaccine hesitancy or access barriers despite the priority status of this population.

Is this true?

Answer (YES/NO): NO